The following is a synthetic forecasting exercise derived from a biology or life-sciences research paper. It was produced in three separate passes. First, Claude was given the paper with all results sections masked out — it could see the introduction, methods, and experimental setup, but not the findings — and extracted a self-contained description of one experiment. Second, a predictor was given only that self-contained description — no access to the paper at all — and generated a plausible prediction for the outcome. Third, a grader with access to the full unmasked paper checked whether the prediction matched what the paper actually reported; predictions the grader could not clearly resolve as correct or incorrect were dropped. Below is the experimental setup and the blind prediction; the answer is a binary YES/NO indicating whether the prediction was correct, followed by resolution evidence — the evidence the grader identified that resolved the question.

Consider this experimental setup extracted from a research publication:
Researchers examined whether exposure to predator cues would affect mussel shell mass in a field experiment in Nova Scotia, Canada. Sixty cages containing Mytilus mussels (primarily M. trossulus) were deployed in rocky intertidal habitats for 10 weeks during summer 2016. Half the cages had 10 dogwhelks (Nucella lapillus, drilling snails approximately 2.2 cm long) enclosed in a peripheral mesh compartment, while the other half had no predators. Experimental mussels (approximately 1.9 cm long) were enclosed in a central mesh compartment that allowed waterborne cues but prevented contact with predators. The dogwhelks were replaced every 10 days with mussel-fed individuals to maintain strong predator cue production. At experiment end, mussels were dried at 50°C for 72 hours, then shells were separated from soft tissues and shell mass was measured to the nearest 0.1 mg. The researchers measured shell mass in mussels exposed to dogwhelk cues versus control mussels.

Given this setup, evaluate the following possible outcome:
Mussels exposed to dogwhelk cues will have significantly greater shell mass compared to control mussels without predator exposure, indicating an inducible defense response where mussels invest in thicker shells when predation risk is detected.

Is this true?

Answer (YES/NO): NO